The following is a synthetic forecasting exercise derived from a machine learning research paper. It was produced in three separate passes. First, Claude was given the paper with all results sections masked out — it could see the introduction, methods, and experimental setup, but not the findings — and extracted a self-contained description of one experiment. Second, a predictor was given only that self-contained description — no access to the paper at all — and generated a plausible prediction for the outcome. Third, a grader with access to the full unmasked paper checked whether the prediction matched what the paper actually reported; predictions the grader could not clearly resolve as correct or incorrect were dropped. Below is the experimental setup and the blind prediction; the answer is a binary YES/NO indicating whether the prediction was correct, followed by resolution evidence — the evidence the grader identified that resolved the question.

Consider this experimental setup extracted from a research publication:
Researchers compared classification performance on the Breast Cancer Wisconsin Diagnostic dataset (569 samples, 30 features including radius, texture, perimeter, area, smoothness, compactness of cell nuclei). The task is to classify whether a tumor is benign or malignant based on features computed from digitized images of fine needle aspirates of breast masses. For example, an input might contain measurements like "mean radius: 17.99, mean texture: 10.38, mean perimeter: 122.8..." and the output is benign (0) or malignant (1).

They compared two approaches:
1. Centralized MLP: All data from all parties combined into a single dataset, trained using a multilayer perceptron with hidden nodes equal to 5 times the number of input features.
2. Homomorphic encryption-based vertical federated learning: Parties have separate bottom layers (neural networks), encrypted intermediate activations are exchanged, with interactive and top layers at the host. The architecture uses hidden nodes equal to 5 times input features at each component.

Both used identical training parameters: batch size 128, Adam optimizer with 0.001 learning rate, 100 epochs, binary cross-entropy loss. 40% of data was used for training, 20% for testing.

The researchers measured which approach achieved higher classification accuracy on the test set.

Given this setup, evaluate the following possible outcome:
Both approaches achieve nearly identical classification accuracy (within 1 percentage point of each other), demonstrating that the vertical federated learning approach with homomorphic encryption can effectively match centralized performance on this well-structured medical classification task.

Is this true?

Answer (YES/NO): YES